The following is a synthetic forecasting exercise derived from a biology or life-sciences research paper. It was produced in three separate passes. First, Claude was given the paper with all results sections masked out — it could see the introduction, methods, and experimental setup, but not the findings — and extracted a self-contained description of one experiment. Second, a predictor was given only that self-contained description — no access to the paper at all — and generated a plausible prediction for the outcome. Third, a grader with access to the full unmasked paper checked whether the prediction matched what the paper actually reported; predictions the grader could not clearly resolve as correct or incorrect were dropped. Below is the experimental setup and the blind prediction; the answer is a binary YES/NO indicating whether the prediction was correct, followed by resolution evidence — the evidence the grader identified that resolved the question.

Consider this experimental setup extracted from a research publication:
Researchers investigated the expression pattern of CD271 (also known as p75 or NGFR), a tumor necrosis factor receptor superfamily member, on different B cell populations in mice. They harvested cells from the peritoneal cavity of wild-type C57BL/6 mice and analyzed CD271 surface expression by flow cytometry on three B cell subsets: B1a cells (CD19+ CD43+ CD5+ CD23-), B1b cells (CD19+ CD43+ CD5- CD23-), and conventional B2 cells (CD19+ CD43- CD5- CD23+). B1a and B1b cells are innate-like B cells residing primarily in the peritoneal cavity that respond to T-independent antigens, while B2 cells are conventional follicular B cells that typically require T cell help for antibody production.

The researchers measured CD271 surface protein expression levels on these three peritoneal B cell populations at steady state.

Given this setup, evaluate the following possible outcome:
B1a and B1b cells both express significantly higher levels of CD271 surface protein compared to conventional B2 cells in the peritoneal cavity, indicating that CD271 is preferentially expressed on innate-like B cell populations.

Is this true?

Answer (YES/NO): YES